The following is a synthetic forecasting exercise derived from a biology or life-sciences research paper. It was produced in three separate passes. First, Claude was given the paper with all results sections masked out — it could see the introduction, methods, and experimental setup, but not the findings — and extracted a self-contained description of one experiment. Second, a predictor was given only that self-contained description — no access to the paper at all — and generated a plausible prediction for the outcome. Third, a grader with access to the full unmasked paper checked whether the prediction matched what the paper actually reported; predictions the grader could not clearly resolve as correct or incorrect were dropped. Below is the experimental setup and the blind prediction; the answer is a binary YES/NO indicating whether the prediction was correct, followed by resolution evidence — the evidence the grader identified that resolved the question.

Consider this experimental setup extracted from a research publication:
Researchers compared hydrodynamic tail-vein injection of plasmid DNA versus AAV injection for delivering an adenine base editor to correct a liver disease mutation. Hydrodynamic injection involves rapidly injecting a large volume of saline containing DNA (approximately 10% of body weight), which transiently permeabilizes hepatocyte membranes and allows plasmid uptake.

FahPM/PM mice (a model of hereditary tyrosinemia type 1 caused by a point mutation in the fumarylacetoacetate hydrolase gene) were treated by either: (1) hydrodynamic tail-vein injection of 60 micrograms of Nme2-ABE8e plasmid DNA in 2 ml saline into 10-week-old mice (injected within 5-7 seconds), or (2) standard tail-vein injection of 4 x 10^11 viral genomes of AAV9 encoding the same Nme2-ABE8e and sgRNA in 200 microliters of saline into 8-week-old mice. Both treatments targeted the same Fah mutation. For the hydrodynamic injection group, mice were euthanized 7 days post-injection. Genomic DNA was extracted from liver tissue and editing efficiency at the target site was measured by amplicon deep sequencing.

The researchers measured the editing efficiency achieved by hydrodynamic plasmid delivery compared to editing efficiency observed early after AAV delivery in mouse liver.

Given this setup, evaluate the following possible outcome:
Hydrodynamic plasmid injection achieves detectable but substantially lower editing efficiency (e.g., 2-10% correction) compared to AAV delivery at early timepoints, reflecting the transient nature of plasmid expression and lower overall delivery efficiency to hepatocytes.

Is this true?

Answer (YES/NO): NO